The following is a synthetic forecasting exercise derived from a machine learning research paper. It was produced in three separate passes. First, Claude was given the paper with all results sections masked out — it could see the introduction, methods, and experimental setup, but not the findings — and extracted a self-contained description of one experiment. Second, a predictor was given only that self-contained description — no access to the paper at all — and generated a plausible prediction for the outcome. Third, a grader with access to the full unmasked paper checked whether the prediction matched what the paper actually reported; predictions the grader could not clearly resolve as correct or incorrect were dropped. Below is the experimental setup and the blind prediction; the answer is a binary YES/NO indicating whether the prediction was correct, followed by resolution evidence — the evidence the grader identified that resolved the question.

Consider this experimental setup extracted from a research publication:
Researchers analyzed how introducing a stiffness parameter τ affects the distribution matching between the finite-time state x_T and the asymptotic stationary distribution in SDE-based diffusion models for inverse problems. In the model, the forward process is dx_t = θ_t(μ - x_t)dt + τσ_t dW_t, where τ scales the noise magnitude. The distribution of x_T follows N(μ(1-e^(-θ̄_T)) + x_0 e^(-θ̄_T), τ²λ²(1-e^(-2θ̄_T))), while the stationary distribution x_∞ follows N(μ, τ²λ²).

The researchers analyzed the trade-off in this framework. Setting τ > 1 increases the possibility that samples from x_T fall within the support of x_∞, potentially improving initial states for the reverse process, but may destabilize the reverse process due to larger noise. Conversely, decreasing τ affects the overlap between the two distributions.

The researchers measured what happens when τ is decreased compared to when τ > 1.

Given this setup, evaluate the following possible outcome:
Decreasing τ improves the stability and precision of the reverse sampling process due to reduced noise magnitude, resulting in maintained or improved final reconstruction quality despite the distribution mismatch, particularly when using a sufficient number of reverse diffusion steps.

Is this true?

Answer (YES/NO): NO